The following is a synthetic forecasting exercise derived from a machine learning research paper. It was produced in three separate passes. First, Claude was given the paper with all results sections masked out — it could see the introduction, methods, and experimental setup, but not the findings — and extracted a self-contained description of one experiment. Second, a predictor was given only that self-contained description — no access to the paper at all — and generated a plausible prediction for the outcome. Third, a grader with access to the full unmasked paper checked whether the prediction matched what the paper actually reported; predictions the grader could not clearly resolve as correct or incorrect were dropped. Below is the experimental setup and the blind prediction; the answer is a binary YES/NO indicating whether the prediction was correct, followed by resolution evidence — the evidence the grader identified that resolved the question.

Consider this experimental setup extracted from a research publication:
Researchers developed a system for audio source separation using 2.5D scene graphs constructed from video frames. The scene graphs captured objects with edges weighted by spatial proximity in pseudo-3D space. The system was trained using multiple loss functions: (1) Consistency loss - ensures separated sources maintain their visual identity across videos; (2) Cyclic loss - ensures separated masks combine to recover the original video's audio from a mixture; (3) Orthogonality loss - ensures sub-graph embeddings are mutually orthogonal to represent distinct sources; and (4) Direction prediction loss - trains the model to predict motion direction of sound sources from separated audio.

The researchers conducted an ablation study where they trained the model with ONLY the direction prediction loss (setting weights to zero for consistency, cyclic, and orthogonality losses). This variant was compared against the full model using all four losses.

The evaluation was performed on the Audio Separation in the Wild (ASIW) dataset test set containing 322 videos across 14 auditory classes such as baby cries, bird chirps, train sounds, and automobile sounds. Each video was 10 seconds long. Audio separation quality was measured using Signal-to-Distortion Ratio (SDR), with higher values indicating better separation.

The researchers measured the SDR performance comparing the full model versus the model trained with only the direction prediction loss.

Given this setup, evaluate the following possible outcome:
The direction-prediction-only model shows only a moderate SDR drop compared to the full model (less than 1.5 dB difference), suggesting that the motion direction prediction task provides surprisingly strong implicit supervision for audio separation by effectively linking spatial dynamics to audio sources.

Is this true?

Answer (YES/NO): NO